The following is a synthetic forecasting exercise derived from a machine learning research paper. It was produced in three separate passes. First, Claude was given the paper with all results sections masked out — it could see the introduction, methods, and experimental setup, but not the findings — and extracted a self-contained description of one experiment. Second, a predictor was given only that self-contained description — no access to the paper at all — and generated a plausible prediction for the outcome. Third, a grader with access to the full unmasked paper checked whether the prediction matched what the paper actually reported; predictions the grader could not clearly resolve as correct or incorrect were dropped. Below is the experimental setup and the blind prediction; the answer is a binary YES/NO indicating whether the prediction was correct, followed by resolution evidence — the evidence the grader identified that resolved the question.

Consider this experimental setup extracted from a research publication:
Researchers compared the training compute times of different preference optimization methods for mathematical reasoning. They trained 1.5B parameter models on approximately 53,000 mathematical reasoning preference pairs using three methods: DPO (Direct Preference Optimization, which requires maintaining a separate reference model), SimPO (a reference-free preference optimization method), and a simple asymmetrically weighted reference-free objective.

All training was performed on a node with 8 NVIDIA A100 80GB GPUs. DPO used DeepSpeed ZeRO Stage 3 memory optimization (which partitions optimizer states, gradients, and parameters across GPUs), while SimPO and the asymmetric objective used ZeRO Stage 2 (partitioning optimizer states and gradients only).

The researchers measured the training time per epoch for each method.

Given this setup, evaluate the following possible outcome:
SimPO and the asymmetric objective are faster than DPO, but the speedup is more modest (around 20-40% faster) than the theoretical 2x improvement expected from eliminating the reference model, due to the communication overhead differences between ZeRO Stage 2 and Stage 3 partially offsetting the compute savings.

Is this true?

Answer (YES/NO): NO